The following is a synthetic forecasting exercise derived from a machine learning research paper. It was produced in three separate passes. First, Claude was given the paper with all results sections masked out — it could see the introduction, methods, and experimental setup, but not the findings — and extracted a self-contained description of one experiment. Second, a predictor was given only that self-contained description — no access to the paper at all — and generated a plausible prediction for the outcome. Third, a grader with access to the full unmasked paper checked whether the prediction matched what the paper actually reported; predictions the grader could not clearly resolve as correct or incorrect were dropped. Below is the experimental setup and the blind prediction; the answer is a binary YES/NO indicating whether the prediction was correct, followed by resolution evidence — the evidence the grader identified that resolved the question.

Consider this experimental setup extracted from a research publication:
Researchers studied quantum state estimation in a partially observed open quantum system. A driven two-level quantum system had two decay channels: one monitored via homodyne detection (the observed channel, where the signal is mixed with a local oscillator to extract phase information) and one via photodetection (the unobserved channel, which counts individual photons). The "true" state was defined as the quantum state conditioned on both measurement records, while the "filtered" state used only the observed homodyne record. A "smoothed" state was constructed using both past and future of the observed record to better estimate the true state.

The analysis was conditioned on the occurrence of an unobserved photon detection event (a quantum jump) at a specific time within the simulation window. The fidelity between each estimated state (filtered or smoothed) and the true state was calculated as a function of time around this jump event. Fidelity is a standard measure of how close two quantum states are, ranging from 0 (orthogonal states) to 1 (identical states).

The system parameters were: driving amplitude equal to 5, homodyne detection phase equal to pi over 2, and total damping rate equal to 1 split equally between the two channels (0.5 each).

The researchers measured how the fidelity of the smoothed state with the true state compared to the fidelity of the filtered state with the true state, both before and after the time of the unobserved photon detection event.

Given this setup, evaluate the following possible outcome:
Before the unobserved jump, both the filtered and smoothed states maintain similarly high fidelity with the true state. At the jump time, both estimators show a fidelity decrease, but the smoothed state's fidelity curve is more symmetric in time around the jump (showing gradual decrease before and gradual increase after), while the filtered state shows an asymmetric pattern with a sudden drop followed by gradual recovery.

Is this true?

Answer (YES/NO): NO